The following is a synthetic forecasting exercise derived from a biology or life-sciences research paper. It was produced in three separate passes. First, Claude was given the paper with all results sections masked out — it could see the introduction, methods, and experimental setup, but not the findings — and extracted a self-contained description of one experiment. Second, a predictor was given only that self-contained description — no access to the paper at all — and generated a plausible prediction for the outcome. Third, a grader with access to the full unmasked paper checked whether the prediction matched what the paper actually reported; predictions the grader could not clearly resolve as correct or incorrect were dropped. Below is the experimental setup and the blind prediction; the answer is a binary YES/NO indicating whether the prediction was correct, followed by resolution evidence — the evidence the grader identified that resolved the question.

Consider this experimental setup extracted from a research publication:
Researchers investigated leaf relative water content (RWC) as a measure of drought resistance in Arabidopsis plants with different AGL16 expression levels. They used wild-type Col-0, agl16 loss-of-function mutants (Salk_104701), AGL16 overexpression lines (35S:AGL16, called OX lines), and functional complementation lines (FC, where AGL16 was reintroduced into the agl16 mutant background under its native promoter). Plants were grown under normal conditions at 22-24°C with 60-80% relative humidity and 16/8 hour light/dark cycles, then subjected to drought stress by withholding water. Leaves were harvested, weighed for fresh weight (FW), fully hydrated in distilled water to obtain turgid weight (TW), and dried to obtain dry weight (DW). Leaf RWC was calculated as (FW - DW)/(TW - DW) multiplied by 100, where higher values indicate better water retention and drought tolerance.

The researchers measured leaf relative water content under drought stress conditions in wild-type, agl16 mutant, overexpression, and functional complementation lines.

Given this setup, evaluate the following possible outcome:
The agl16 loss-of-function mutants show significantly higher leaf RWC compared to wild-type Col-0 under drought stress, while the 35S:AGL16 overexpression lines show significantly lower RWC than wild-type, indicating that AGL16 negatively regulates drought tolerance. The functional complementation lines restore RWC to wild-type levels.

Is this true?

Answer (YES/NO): YES